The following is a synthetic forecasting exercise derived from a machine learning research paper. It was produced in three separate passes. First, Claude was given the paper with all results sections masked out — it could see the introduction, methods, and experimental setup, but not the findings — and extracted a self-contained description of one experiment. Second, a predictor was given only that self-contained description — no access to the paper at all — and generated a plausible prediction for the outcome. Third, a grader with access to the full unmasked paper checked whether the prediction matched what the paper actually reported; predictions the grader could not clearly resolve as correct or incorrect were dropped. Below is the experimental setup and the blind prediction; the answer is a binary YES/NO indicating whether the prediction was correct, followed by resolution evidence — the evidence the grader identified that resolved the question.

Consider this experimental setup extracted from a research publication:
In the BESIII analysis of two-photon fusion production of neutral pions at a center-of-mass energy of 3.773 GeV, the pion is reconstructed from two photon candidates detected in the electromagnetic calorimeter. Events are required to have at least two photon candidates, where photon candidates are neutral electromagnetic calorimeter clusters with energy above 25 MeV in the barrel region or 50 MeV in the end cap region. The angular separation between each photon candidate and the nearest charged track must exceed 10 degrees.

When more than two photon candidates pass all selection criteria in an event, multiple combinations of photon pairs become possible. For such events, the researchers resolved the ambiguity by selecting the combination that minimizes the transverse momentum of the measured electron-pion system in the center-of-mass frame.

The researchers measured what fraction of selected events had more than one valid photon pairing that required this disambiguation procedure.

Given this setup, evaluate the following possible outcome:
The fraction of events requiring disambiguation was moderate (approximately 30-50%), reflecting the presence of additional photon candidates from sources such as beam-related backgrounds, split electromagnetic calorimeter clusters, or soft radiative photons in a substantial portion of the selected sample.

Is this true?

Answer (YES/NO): NO